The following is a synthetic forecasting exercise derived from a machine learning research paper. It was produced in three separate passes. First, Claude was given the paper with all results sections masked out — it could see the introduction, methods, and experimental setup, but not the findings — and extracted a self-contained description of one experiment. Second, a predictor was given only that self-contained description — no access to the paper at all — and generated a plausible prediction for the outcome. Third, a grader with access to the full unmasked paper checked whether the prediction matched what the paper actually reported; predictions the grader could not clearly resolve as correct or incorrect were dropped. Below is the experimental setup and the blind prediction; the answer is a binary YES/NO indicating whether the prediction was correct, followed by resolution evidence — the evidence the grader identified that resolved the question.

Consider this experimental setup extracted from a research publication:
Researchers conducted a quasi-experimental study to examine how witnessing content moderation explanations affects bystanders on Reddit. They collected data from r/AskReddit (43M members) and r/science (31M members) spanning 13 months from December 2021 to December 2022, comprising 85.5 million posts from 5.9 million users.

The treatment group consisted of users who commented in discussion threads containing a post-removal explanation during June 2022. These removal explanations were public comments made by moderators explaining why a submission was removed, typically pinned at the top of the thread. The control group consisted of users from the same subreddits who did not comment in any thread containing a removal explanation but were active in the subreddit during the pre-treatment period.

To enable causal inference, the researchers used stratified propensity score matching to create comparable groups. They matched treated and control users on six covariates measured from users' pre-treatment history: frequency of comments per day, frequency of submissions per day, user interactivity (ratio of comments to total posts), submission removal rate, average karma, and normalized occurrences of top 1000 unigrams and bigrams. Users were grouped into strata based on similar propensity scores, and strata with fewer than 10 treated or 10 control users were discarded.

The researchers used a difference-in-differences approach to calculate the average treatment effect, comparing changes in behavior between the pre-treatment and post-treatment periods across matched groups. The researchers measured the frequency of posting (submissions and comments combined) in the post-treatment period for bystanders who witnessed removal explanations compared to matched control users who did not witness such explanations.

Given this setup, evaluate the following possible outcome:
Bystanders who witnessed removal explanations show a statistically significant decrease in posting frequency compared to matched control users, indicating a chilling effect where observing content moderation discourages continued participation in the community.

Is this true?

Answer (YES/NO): NO